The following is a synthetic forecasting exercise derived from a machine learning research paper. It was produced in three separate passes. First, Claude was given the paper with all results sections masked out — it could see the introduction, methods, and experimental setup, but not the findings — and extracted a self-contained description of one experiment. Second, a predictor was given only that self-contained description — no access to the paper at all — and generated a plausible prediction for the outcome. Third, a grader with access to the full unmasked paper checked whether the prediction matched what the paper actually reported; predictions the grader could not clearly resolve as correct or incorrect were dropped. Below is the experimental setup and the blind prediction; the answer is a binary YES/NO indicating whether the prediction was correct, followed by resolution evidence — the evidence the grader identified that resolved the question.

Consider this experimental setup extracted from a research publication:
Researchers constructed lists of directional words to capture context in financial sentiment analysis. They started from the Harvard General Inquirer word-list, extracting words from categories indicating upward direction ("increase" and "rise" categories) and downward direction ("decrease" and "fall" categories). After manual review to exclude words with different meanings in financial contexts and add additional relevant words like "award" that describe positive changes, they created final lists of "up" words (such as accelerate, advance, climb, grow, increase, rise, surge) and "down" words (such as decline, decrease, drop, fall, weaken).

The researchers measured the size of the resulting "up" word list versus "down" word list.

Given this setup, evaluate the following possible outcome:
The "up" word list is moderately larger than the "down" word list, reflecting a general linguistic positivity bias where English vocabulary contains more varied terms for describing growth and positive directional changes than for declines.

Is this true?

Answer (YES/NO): YES